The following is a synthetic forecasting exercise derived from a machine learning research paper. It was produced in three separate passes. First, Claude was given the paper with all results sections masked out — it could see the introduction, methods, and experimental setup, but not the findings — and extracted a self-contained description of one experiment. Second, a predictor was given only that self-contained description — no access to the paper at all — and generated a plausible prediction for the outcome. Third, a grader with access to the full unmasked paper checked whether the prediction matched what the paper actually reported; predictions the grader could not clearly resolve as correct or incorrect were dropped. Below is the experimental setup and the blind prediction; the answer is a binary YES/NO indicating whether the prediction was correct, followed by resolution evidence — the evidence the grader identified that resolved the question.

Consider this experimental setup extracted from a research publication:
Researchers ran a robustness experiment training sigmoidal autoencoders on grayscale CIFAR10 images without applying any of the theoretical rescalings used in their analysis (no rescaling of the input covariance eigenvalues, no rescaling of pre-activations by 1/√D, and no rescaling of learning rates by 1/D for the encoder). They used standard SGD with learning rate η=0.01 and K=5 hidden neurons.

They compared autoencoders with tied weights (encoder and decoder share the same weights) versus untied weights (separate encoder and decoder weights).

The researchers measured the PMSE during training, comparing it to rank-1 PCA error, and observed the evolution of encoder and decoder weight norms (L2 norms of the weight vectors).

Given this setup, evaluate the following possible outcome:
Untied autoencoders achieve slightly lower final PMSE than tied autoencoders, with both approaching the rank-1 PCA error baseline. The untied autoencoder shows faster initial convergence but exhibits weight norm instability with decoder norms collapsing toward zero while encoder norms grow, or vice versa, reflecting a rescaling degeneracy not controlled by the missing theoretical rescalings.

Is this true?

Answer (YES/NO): NO